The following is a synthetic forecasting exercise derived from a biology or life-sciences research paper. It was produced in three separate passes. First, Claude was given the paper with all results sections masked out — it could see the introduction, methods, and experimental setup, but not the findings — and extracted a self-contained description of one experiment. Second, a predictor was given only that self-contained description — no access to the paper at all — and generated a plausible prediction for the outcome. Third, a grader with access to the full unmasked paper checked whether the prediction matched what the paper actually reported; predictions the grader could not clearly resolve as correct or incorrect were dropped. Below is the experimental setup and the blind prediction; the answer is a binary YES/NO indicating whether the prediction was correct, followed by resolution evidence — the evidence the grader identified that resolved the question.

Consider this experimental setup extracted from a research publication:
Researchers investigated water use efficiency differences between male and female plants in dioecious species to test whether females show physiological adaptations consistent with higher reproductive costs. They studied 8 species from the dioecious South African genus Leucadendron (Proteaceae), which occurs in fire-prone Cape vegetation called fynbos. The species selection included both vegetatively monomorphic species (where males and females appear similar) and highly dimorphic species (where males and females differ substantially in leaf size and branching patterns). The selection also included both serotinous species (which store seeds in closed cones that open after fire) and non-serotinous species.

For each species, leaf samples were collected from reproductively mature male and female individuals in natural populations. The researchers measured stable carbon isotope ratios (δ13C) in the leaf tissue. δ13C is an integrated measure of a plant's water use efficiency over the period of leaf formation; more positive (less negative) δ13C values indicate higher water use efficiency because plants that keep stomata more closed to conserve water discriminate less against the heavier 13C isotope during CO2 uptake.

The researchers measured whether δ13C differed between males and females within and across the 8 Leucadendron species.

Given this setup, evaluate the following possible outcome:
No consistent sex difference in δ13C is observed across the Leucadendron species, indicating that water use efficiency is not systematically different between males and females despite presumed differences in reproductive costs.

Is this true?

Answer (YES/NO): YES